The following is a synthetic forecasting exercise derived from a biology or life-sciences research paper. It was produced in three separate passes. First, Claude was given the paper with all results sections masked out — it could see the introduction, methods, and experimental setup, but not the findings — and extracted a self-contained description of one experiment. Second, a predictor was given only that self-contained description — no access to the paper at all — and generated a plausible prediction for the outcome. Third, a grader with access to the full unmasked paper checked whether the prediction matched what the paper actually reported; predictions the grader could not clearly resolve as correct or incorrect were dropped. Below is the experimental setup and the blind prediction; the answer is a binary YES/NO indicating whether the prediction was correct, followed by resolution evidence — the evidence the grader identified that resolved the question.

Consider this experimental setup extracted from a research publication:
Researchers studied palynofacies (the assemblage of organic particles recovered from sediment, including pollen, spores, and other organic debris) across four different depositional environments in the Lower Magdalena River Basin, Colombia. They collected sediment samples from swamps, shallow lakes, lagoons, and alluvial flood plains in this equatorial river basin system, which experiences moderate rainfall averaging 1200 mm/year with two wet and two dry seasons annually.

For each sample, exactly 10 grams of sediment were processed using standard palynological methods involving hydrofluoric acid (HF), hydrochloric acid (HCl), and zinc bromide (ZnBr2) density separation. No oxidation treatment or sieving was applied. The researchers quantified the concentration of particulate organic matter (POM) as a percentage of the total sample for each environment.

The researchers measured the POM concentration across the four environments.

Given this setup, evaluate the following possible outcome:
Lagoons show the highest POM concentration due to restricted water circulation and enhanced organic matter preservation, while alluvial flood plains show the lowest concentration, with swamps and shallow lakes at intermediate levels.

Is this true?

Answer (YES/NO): YES